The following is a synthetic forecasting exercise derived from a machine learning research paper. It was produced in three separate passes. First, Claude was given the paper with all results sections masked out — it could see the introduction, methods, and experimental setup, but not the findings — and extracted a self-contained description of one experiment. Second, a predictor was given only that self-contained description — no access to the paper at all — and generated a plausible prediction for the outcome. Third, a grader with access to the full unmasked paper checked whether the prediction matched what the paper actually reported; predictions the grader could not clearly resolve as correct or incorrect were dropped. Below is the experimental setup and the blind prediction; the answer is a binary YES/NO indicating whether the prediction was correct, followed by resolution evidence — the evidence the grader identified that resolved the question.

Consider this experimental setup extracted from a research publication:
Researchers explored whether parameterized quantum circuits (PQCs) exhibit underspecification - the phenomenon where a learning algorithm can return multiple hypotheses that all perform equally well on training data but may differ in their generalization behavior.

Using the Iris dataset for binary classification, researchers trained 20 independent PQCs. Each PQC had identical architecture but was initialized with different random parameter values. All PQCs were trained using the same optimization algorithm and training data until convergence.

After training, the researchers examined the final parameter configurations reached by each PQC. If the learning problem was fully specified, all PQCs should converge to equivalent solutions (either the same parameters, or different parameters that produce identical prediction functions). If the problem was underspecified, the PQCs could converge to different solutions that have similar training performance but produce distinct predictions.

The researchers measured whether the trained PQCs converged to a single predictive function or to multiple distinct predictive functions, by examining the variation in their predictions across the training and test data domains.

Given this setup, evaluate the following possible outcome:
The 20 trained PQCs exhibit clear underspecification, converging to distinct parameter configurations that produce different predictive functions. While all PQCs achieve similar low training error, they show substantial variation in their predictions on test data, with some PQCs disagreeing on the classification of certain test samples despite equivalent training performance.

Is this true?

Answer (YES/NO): NO